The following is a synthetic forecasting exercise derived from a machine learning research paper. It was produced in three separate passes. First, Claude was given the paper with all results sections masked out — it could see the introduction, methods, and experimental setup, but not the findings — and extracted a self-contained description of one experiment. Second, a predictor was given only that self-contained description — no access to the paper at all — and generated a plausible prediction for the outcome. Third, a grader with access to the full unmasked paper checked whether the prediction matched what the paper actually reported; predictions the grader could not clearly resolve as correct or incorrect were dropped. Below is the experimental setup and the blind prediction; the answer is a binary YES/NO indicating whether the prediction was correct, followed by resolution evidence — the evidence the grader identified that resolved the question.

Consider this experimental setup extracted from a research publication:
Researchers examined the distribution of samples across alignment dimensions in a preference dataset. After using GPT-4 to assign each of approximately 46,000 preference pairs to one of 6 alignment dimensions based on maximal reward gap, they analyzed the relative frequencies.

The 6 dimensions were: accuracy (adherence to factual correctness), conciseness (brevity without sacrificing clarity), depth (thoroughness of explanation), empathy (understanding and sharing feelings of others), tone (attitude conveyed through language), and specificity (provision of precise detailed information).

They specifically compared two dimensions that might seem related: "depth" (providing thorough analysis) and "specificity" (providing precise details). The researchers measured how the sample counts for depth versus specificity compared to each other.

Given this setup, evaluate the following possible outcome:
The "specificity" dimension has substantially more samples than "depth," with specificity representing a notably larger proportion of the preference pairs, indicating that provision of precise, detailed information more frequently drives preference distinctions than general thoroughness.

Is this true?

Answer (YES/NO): NO